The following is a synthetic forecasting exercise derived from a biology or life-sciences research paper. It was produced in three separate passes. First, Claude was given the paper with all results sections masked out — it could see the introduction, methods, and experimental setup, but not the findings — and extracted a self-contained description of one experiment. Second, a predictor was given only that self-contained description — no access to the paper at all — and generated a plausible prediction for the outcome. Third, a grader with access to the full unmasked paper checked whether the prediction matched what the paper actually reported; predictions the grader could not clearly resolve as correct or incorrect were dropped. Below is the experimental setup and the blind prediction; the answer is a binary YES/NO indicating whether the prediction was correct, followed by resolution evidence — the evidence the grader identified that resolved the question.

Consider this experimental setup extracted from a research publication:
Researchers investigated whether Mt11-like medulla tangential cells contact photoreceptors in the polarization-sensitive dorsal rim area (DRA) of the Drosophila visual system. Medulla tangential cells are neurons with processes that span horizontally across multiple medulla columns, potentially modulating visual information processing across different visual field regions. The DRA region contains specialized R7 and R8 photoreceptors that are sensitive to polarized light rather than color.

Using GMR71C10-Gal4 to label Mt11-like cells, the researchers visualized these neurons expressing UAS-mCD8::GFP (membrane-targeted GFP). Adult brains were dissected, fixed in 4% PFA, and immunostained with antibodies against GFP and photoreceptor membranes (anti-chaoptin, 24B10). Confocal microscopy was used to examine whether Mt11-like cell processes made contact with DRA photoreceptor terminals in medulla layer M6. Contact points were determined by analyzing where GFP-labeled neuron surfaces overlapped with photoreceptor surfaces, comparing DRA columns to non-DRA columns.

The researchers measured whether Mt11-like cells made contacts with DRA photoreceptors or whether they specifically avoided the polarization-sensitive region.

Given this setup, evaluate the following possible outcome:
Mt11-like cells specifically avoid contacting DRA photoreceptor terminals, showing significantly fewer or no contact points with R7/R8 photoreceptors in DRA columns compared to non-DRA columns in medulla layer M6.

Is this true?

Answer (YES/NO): YES